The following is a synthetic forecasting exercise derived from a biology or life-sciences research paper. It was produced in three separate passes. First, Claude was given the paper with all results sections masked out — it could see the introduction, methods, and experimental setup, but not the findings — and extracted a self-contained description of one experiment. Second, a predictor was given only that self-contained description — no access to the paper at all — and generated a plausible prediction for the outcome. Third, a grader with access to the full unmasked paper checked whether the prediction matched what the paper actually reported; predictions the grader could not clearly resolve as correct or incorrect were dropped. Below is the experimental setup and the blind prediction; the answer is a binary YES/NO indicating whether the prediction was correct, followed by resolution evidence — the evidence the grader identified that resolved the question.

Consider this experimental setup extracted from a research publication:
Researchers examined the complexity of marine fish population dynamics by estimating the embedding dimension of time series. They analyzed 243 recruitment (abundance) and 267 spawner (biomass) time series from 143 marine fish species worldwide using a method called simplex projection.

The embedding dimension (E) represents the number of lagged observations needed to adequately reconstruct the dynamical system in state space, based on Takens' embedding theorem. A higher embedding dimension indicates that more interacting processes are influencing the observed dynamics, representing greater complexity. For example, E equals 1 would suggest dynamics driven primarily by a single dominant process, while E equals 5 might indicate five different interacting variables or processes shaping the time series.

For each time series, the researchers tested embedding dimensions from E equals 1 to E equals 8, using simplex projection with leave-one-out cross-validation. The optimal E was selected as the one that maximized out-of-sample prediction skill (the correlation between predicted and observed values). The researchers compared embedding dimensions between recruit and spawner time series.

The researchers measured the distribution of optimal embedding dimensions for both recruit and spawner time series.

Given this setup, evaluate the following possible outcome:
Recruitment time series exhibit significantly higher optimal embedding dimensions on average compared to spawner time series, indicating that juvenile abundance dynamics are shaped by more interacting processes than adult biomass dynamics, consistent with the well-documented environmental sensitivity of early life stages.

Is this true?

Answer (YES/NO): NO